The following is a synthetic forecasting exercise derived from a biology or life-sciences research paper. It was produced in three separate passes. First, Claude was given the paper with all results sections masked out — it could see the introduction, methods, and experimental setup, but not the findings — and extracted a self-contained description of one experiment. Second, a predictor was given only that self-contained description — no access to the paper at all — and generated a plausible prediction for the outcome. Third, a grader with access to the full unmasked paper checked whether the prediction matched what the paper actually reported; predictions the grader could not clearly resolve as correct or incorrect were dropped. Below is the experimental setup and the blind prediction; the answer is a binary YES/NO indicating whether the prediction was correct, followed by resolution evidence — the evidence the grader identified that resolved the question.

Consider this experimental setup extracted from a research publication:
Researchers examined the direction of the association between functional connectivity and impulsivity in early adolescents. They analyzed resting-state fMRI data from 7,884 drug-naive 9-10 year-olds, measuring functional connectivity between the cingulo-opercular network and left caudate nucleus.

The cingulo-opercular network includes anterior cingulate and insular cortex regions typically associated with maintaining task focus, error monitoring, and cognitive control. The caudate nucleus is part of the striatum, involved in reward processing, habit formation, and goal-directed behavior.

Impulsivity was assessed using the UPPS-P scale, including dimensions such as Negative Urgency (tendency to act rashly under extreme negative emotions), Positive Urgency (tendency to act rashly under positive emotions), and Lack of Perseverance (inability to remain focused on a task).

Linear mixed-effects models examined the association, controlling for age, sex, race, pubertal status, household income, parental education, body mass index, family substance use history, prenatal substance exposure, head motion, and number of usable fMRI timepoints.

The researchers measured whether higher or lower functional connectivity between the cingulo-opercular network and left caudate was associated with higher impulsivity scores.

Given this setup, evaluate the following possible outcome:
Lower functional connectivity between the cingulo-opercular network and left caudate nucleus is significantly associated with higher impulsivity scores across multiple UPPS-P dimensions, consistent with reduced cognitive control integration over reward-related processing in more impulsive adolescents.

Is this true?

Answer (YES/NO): YES